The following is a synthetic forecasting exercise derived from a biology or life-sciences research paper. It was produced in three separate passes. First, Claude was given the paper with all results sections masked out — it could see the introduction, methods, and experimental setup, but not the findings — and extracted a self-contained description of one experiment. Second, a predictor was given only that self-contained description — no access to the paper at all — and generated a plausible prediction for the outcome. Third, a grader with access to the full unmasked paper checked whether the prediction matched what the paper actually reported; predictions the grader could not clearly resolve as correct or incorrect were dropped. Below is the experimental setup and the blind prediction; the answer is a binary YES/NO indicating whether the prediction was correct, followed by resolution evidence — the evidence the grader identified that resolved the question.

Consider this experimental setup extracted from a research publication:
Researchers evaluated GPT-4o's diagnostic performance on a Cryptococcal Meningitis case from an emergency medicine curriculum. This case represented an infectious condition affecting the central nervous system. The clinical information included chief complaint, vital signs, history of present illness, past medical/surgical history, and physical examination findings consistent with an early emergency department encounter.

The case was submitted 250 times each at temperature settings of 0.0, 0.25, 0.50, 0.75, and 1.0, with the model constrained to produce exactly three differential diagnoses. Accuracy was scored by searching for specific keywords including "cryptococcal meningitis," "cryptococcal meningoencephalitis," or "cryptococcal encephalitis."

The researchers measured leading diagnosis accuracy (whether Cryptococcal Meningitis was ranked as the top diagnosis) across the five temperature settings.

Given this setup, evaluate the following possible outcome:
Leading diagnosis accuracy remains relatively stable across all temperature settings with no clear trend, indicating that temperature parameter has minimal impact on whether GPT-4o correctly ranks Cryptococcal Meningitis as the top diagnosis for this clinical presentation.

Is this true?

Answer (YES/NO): NO